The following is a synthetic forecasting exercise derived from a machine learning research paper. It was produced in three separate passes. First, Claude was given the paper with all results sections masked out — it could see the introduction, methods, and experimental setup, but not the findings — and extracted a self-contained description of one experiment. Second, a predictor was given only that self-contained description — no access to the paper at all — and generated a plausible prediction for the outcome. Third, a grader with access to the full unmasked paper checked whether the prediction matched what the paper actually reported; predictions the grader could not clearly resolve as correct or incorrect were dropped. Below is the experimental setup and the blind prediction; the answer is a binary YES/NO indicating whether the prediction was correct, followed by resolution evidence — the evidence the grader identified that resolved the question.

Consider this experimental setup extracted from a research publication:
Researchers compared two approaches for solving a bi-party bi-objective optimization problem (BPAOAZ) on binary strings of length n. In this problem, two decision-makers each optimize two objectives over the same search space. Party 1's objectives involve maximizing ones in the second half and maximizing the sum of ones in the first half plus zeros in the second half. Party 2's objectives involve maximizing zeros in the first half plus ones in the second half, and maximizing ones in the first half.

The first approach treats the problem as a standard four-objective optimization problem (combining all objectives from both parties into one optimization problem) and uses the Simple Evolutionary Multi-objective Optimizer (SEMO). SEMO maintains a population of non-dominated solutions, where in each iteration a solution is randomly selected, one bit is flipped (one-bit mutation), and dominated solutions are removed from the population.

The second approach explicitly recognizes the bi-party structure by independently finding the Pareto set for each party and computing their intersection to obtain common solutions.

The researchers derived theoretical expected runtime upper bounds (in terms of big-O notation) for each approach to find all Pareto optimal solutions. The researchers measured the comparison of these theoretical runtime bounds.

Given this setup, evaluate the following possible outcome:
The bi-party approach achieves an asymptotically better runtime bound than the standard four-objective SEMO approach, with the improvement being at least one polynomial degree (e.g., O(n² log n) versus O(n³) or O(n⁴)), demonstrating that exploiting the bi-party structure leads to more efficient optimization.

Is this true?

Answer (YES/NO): YES